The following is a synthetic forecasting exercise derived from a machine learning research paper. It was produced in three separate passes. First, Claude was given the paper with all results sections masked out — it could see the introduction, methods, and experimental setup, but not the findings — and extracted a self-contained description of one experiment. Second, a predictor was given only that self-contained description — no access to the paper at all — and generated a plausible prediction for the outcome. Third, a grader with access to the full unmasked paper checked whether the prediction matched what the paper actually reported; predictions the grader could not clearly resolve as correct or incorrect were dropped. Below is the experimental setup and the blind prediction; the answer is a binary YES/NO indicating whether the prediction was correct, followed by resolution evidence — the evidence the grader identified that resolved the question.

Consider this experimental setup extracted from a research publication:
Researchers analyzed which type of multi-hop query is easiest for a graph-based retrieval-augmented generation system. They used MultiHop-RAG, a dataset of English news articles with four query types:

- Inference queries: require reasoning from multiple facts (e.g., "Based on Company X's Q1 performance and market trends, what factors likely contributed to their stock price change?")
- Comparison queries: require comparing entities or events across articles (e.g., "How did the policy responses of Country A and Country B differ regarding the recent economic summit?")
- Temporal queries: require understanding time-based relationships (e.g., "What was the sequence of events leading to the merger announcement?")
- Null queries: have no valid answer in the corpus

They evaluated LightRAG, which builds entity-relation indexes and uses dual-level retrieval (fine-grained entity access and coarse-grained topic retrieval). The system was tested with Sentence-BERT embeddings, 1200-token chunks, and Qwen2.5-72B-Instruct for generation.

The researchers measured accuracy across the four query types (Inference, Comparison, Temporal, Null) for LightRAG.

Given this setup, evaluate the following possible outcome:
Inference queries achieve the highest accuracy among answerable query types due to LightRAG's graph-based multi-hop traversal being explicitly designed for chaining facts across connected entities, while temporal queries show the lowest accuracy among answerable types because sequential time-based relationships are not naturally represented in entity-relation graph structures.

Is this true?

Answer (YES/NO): YES